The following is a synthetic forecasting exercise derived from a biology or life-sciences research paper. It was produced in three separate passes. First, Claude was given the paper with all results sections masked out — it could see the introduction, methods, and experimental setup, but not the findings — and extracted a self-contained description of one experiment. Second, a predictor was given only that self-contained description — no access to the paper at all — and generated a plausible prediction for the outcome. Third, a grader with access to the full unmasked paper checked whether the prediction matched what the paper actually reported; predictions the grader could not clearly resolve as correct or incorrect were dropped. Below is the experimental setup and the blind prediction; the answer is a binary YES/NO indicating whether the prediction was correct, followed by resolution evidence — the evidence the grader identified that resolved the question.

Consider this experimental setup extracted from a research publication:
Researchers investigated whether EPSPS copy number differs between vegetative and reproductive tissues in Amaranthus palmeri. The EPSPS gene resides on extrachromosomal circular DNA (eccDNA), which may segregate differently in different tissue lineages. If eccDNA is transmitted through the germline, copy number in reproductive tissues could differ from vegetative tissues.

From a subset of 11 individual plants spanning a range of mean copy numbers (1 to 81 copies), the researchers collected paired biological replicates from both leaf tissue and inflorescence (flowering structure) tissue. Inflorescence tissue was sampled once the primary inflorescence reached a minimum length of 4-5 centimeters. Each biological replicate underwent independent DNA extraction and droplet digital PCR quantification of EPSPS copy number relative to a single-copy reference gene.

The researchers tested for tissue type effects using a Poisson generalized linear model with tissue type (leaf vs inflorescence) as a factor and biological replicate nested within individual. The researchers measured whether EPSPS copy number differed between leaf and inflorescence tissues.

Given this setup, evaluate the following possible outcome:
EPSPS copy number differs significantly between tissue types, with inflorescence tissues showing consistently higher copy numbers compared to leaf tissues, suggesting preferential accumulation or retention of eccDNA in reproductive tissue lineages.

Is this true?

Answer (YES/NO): NO